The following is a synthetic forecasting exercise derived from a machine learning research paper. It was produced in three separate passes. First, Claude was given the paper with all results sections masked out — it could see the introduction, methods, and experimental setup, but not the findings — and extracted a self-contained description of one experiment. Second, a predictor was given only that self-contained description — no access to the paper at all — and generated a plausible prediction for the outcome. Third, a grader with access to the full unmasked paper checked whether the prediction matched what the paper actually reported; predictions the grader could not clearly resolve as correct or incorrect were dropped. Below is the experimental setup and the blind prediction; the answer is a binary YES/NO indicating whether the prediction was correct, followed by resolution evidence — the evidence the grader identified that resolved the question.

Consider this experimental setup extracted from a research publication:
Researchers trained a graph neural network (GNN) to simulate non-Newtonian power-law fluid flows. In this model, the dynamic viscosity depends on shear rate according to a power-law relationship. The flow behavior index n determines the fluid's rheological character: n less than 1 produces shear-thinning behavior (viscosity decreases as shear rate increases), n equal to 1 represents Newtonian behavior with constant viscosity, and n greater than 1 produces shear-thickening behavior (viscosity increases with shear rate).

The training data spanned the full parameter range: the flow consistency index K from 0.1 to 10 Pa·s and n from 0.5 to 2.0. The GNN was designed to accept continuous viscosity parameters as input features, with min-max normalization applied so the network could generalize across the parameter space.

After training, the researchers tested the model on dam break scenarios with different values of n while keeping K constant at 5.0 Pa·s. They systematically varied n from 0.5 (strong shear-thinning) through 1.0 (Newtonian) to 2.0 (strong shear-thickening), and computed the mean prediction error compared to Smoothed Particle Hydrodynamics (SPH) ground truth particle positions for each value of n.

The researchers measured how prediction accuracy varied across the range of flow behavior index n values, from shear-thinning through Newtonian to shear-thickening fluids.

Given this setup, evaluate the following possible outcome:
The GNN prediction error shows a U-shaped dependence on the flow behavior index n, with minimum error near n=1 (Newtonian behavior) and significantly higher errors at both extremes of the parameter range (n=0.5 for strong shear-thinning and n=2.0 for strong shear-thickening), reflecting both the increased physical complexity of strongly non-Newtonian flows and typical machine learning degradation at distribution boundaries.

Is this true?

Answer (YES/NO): NO